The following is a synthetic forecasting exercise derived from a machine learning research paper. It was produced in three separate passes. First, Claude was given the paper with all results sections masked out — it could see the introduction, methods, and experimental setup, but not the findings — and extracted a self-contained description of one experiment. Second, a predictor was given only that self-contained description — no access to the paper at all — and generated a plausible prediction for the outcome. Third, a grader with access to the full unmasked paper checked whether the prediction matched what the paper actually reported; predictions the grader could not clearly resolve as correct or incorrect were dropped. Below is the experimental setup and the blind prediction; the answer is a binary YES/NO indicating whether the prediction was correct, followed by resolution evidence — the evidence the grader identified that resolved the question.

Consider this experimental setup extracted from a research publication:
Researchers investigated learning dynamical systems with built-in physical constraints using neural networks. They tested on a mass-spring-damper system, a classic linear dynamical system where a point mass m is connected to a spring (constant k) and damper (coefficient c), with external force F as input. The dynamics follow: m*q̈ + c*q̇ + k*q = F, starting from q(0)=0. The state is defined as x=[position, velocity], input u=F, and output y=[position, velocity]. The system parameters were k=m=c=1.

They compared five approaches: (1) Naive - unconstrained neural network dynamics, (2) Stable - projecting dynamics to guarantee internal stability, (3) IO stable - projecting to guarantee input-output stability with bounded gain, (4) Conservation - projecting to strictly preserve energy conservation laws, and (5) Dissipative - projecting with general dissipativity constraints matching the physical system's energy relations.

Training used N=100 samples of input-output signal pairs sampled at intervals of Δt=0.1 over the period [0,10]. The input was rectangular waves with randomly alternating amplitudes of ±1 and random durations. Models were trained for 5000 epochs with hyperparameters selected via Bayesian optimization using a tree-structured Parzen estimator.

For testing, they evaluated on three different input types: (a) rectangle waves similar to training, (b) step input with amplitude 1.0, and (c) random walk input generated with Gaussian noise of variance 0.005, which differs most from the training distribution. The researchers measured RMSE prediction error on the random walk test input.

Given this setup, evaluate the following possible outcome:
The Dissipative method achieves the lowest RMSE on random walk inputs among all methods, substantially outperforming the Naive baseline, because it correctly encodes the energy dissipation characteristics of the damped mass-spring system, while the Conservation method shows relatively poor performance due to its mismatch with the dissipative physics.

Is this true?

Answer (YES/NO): NO